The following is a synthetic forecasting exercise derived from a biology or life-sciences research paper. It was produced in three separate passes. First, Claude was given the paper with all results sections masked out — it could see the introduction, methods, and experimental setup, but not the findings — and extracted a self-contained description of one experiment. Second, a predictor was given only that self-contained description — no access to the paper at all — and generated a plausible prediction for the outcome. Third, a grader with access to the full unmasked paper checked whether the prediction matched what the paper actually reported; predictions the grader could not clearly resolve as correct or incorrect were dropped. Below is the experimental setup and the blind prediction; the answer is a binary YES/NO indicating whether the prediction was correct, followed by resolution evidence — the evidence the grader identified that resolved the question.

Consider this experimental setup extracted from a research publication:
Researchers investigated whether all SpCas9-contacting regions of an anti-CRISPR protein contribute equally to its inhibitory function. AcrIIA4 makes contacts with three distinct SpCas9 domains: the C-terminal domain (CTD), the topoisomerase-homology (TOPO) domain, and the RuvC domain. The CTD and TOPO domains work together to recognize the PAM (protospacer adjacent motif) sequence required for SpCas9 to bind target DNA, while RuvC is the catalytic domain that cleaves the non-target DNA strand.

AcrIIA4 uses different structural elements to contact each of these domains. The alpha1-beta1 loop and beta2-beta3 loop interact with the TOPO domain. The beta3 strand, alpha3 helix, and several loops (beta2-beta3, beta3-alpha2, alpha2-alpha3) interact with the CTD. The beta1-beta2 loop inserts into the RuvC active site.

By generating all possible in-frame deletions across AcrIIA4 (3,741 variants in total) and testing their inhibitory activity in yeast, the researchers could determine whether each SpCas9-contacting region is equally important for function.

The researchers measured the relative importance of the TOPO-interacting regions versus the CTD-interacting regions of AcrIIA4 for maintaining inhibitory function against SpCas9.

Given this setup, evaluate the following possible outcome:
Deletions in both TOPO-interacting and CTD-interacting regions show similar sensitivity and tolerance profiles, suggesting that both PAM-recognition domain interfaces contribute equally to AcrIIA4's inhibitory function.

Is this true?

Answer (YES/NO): NO